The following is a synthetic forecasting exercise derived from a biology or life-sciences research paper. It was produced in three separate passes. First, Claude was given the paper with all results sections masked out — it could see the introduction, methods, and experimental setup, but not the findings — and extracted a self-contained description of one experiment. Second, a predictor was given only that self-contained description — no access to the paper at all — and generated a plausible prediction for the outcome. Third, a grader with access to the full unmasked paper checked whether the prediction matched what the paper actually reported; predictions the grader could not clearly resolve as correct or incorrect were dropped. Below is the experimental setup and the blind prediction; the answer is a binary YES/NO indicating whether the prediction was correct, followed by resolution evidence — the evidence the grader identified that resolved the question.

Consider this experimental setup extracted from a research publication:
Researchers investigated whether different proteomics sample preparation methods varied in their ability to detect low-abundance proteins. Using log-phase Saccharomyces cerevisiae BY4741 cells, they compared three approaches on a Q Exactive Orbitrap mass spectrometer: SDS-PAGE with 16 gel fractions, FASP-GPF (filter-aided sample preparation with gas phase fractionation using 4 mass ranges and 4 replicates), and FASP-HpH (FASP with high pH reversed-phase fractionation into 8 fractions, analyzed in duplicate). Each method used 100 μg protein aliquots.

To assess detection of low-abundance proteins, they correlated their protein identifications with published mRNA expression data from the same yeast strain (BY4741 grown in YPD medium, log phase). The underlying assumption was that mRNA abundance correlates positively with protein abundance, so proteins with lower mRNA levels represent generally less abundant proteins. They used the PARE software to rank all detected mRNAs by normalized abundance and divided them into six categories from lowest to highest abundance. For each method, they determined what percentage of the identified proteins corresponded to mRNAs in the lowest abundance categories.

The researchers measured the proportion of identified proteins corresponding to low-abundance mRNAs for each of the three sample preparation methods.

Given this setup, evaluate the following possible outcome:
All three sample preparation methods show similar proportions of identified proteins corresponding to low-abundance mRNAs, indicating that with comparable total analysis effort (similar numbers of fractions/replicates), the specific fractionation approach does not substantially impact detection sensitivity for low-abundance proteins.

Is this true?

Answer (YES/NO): NO